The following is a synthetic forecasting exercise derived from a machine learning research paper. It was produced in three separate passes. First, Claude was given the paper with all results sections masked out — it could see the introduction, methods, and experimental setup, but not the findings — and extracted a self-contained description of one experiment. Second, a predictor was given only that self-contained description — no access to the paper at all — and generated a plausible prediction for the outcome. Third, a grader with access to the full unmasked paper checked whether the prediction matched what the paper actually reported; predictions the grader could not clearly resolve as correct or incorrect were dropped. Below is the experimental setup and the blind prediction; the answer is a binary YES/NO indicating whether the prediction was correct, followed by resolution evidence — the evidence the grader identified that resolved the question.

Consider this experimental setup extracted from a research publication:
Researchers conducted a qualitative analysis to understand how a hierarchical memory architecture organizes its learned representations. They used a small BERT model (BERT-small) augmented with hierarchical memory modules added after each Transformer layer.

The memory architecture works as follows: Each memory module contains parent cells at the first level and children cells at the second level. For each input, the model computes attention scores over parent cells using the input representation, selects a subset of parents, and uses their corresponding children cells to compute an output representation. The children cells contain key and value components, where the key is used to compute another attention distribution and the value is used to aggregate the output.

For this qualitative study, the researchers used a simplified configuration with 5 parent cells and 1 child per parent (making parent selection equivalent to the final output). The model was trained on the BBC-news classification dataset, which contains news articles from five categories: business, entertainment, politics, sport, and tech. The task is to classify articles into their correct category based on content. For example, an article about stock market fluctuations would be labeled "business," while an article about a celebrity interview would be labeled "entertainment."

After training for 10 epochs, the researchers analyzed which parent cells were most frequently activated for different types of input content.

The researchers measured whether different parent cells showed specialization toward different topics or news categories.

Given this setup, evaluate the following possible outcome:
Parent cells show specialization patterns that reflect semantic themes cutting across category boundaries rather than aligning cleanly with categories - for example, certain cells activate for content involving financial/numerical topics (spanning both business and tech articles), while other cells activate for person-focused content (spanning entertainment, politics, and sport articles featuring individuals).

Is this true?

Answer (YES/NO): NO